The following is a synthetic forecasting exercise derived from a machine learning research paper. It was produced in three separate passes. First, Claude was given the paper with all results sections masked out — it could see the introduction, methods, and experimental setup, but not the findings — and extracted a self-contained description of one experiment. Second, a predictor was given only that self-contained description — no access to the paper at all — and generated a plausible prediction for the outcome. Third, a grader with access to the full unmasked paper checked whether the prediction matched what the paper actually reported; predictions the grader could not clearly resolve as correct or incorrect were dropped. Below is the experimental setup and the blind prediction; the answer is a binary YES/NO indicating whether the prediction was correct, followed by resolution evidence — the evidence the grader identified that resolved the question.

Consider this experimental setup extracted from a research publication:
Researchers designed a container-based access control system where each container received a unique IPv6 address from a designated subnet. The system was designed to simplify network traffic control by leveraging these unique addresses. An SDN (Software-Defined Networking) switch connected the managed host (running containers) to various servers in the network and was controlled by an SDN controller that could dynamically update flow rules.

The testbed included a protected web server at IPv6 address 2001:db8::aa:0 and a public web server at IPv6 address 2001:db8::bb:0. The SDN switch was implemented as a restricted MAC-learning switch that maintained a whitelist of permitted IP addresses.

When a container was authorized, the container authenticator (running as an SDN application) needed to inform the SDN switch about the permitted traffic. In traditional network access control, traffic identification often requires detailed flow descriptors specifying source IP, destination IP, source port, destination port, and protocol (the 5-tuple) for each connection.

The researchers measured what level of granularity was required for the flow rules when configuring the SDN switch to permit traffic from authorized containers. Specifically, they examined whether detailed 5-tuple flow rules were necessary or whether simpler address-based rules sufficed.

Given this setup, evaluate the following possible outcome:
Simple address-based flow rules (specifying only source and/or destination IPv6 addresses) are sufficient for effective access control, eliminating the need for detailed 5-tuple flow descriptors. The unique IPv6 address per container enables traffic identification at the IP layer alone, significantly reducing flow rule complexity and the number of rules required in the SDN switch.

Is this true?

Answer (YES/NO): YES